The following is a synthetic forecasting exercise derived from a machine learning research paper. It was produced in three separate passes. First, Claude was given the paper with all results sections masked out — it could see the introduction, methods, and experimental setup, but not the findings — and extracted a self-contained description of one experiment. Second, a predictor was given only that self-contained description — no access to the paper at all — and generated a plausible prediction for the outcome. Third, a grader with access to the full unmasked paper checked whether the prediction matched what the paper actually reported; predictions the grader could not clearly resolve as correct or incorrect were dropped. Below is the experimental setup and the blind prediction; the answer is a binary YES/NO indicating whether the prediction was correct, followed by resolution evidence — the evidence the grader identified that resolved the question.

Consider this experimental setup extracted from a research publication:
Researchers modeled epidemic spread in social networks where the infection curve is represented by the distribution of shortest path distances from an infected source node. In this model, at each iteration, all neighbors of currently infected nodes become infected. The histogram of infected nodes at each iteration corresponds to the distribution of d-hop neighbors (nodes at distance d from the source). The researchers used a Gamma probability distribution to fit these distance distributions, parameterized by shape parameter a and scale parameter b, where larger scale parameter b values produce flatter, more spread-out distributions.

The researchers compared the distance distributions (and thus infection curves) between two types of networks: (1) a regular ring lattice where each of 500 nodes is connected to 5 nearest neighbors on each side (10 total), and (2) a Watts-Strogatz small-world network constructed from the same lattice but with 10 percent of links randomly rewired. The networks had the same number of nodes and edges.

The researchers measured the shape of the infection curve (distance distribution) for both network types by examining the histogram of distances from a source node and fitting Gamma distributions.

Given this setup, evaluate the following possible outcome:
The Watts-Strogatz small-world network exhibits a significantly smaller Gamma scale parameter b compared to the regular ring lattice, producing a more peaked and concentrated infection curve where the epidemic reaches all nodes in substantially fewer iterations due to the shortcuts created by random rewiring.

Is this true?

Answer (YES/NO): YES